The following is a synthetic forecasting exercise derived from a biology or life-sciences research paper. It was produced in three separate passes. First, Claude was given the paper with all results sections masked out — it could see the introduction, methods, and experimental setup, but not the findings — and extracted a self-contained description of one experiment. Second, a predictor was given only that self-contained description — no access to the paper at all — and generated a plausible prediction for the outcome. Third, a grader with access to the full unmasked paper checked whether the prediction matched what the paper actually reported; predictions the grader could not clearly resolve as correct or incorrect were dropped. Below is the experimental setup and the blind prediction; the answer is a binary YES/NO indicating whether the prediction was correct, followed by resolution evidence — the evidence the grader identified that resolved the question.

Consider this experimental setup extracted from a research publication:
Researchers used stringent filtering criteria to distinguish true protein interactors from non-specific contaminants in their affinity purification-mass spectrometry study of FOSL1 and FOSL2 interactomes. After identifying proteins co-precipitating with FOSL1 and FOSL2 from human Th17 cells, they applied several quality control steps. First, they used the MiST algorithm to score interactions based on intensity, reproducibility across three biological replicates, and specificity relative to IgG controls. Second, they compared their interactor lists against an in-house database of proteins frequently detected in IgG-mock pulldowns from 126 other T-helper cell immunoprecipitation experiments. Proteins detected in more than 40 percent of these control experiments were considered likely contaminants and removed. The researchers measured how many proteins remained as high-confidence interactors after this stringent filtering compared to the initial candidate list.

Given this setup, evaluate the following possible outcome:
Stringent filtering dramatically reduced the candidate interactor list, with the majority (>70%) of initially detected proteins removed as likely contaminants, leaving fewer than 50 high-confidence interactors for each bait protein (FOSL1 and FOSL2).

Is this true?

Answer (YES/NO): NO